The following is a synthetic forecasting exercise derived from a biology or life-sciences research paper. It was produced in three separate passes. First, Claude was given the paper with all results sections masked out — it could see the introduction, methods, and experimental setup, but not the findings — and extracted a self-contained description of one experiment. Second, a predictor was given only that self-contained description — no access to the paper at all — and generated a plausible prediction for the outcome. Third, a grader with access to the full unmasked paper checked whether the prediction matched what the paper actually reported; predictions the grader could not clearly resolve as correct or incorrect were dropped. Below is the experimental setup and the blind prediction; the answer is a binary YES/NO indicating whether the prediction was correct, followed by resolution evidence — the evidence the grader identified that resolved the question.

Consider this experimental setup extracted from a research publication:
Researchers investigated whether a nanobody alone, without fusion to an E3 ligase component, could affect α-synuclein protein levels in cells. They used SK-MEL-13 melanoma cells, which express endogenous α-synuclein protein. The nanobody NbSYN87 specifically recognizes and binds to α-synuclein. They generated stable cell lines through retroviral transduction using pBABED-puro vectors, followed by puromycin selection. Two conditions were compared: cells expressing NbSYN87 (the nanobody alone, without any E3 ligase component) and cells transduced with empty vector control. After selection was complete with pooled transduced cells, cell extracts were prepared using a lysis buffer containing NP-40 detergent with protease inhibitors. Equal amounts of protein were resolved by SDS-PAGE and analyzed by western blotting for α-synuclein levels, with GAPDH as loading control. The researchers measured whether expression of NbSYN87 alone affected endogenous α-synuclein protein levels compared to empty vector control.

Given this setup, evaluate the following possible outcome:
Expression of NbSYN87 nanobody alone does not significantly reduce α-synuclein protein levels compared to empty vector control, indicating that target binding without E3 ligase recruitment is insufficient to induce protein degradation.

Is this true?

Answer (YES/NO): YES